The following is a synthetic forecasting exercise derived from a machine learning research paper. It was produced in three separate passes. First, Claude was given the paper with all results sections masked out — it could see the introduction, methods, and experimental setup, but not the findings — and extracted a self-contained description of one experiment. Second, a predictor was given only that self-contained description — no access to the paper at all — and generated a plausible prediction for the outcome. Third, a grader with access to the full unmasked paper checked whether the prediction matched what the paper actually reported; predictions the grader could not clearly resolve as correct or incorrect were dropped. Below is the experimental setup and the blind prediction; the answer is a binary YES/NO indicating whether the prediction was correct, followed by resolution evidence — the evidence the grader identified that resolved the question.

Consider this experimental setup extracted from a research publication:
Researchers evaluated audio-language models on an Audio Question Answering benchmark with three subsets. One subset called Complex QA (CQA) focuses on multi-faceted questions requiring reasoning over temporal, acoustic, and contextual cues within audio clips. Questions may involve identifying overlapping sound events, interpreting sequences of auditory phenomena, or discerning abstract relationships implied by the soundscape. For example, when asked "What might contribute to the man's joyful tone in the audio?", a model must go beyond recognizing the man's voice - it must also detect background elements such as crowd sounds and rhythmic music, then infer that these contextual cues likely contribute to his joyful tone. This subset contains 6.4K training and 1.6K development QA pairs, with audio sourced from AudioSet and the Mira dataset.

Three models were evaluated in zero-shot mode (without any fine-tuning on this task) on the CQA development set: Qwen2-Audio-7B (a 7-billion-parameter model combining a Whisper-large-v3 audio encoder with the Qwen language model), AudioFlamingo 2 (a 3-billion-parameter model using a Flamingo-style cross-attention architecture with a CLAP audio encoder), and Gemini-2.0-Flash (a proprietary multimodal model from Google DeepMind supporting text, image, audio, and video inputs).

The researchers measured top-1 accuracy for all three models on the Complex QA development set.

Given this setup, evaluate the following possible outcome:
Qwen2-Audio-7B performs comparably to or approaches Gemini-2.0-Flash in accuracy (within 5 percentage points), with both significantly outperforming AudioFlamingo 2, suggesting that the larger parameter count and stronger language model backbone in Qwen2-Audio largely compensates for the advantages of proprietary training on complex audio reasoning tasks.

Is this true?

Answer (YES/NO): NO